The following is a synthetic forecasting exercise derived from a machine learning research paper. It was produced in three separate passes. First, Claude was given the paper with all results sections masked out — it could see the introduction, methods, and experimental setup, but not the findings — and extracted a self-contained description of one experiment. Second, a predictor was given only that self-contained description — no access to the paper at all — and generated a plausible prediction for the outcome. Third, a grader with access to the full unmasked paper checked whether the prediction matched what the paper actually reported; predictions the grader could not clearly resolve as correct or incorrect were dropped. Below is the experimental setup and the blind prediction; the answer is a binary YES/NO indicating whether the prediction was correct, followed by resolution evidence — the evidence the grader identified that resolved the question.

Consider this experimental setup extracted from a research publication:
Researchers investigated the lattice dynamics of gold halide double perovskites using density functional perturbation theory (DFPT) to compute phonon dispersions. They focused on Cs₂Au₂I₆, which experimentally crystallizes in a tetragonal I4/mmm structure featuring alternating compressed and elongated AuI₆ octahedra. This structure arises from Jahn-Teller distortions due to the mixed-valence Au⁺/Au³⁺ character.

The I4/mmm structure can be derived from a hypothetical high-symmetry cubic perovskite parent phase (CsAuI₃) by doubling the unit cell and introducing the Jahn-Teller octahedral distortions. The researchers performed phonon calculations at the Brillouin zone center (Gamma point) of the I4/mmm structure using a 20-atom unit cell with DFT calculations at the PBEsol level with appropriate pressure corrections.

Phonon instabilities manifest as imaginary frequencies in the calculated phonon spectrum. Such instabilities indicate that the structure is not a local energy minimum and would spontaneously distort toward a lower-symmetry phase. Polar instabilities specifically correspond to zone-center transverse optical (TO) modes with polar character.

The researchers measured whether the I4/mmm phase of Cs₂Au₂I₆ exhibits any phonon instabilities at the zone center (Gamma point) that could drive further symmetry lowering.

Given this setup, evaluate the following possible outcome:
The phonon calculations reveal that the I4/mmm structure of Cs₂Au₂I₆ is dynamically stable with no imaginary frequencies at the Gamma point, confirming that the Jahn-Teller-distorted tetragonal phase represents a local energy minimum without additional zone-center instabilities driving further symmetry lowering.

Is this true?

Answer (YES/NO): YES